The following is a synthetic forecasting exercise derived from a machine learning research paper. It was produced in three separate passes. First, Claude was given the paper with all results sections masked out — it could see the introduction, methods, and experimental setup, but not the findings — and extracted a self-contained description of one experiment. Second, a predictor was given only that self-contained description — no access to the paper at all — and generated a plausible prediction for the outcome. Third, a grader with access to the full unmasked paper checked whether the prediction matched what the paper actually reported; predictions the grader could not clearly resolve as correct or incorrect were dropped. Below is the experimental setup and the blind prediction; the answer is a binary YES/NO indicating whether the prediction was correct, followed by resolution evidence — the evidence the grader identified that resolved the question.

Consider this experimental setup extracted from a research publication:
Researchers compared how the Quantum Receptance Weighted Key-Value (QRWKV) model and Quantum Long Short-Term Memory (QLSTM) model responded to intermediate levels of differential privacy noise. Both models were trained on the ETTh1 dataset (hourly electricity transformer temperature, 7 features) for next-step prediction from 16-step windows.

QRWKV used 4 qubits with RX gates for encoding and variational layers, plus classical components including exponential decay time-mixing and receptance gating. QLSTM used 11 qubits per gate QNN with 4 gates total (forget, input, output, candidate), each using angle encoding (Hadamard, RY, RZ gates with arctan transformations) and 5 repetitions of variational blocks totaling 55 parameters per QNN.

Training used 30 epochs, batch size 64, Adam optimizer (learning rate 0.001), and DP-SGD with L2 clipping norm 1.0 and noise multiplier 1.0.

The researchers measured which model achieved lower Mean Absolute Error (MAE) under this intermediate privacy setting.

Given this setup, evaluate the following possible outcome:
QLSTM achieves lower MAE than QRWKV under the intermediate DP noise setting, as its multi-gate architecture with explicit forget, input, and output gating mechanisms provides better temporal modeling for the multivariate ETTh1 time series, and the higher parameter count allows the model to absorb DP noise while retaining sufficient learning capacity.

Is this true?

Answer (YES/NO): NO